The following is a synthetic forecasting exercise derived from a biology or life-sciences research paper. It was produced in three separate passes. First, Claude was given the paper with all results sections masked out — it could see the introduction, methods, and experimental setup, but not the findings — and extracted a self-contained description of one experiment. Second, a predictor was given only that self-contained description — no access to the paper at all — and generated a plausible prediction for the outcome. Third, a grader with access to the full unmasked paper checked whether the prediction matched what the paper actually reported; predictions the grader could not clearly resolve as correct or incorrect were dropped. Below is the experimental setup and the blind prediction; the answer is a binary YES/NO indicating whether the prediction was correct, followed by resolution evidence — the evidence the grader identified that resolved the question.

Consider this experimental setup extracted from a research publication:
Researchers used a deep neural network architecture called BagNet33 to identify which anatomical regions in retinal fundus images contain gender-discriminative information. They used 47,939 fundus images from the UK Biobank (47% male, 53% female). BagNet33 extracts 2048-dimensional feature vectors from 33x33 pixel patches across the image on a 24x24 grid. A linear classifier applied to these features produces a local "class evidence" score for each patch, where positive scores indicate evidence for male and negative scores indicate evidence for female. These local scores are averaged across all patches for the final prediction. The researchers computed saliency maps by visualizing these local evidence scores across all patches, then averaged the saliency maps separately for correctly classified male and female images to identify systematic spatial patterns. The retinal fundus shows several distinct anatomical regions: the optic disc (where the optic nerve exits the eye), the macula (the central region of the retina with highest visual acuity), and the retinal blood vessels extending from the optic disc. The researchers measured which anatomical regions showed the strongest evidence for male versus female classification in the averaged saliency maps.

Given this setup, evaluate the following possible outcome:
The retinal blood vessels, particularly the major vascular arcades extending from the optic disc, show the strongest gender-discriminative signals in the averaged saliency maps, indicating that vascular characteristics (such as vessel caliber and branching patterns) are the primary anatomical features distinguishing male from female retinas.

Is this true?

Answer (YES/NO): NO